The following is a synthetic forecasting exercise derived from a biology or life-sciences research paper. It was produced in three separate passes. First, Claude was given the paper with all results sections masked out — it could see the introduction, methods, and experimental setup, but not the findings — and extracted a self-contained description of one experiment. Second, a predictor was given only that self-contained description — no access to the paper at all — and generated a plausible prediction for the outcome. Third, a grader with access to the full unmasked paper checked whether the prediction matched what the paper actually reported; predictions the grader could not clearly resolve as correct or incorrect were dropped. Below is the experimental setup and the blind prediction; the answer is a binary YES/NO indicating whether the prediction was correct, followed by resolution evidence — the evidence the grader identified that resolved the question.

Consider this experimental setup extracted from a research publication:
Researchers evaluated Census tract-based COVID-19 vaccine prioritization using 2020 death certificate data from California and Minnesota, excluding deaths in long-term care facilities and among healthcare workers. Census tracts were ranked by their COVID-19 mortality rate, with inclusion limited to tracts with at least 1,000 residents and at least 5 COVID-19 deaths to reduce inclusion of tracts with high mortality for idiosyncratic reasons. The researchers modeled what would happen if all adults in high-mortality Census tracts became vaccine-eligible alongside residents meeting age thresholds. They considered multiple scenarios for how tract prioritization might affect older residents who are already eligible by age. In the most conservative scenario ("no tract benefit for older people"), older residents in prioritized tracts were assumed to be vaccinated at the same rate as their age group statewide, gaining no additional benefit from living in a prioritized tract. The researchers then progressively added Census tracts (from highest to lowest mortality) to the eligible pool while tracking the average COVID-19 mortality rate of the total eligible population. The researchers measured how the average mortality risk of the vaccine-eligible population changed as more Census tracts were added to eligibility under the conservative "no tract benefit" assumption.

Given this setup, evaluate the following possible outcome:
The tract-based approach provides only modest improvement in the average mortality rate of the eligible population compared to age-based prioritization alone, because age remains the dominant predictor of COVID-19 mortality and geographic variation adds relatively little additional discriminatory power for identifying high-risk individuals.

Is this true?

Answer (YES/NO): NO